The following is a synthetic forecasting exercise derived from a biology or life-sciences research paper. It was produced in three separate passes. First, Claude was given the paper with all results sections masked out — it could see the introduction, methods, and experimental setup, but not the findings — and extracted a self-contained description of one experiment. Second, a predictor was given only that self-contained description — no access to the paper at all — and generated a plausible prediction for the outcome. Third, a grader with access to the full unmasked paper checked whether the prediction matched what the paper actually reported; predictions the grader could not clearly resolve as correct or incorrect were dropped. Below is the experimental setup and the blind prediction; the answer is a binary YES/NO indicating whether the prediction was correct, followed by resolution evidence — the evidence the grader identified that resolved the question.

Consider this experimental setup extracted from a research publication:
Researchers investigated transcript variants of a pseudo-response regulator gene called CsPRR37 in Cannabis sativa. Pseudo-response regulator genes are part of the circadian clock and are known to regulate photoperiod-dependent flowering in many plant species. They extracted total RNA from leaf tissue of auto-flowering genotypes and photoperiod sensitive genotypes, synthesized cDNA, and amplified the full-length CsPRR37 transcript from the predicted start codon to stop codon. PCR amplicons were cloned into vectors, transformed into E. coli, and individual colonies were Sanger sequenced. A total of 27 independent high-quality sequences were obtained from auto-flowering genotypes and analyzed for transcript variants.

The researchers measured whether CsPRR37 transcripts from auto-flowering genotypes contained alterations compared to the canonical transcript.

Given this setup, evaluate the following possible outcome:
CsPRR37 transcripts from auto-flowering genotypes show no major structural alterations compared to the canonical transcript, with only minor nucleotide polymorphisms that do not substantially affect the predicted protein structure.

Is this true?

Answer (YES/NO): NO